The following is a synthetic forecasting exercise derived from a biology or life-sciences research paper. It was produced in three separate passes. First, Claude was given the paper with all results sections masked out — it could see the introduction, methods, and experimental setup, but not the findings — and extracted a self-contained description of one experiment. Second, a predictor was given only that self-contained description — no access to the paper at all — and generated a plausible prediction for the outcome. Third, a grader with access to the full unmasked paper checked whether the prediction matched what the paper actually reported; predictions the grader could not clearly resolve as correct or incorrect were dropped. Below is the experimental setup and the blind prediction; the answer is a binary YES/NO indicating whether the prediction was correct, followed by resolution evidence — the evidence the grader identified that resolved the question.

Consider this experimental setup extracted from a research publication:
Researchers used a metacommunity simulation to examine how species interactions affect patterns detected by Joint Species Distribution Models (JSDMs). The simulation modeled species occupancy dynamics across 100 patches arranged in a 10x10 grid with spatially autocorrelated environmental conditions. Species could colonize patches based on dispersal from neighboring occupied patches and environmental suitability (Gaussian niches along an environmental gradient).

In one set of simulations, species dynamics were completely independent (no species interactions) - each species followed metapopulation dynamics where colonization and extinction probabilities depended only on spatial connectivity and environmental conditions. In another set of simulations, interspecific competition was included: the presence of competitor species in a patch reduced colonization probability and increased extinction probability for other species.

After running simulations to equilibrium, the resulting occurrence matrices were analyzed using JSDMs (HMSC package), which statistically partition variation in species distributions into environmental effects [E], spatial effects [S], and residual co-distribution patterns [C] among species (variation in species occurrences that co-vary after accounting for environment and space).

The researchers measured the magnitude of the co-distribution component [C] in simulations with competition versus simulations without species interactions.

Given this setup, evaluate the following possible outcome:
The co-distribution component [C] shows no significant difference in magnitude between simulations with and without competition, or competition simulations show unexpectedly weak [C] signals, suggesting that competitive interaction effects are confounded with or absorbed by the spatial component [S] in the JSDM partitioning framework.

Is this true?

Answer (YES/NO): NO